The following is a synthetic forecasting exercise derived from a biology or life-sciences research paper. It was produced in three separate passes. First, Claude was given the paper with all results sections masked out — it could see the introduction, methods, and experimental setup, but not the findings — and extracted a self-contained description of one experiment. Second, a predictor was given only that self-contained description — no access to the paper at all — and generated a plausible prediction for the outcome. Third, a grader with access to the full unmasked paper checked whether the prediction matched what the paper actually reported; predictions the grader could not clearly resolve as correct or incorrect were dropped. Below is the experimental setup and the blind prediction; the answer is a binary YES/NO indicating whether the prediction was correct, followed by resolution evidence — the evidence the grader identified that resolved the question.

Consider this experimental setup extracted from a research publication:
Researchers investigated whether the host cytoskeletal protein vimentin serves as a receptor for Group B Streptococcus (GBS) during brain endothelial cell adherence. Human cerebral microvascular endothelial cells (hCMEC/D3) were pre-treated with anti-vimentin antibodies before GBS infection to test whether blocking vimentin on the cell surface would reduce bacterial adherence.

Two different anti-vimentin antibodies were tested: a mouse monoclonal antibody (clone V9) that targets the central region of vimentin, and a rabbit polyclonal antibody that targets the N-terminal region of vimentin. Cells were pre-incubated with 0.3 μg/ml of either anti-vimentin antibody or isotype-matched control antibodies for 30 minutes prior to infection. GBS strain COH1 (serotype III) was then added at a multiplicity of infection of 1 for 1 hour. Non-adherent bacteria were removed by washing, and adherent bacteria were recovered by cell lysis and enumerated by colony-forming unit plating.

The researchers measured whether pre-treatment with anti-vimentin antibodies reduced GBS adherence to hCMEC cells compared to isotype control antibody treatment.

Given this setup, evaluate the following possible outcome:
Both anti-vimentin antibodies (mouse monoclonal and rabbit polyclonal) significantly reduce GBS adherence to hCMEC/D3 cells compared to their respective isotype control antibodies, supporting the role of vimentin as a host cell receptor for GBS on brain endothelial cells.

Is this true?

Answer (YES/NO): NO